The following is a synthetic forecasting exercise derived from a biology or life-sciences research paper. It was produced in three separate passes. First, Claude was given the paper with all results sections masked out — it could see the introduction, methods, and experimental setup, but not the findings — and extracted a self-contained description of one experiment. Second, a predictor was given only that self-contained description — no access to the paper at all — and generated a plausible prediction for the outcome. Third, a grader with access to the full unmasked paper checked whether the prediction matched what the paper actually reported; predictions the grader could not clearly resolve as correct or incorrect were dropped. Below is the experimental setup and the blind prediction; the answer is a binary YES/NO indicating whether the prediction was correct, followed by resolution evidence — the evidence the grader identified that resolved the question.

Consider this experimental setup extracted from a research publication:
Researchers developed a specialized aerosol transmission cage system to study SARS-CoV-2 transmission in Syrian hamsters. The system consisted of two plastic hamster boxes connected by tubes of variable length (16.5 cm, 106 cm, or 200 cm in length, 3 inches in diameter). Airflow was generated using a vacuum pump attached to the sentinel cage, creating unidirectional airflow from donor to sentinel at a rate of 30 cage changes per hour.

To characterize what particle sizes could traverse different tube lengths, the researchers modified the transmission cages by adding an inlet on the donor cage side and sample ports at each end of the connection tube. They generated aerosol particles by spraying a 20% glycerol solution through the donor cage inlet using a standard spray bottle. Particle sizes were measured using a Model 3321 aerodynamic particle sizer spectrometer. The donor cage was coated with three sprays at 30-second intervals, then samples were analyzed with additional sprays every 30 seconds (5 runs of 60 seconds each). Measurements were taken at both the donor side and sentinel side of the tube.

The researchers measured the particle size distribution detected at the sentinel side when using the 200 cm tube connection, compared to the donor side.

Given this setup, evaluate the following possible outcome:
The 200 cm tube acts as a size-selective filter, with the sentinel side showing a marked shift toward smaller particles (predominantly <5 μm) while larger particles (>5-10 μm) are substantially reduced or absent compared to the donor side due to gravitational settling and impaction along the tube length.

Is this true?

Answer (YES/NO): YES